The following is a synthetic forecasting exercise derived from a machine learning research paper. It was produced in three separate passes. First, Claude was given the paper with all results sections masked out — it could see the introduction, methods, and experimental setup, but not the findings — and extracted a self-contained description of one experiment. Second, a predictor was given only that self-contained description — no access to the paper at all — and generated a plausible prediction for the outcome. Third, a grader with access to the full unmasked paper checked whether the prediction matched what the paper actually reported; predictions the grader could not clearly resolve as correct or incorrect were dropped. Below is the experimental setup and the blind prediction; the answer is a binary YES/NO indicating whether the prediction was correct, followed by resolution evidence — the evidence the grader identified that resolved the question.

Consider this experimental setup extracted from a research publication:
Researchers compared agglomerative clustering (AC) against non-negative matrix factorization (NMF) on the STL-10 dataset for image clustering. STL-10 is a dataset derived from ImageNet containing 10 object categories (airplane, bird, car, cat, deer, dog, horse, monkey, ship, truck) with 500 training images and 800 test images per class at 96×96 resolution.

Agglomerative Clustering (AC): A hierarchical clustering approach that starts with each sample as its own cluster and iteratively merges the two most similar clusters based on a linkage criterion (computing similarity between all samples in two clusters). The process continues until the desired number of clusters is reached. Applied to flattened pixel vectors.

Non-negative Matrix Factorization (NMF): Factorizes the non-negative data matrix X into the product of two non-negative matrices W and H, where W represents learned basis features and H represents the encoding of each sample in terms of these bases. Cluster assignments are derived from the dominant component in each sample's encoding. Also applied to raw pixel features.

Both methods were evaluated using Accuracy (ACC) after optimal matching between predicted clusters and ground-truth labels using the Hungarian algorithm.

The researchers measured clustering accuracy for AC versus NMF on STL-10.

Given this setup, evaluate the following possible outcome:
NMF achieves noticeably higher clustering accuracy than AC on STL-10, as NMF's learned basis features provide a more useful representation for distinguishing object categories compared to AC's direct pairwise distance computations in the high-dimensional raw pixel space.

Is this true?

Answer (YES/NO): NO